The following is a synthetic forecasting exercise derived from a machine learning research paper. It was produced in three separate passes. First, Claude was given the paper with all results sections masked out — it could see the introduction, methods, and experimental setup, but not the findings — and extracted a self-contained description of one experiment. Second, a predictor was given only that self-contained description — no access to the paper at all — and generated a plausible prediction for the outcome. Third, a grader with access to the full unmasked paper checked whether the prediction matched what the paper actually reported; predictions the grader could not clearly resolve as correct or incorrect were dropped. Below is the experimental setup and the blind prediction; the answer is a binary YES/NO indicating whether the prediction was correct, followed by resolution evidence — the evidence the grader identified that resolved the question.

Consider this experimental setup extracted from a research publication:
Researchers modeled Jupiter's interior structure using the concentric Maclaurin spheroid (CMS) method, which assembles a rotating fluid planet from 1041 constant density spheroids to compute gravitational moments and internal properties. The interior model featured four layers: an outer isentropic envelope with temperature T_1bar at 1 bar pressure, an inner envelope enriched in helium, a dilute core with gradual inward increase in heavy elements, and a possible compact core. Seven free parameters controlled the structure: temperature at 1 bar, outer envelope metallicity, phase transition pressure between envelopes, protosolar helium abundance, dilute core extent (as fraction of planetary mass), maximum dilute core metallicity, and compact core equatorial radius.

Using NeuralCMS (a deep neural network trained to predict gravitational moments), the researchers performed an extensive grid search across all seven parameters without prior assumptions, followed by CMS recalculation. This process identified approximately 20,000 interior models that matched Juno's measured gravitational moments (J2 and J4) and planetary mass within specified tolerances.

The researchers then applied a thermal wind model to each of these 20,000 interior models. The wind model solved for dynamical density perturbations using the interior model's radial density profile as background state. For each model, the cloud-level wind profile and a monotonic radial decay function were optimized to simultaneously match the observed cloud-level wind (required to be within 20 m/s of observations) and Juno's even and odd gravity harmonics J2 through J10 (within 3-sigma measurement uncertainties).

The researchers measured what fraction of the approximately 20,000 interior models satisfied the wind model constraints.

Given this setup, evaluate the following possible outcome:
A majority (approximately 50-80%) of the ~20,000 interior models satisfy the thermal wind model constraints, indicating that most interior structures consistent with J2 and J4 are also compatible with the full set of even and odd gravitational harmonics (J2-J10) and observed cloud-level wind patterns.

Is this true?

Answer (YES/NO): NO